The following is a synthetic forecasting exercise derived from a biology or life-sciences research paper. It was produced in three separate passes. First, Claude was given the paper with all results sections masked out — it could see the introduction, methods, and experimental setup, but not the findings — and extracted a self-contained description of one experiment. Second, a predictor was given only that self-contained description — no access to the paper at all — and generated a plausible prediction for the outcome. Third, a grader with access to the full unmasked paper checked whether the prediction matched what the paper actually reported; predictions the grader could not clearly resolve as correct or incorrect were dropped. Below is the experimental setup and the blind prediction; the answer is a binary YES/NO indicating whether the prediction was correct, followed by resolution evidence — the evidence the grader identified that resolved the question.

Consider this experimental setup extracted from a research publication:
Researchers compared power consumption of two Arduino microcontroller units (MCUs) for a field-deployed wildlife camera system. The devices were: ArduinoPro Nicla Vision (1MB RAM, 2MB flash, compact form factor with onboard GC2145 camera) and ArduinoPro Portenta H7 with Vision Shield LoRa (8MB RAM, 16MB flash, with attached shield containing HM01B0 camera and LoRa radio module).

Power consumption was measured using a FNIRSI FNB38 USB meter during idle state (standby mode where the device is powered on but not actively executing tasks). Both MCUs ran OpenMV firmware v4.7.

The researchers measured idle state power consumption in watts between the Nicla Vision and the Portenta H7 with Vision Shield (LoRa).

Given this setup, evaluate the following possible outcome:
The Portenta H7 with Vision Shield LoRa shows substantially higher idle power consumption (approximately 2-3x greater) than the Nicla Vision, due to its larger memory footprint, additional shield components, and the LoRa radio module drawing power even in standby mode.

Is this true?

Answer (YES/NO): NO